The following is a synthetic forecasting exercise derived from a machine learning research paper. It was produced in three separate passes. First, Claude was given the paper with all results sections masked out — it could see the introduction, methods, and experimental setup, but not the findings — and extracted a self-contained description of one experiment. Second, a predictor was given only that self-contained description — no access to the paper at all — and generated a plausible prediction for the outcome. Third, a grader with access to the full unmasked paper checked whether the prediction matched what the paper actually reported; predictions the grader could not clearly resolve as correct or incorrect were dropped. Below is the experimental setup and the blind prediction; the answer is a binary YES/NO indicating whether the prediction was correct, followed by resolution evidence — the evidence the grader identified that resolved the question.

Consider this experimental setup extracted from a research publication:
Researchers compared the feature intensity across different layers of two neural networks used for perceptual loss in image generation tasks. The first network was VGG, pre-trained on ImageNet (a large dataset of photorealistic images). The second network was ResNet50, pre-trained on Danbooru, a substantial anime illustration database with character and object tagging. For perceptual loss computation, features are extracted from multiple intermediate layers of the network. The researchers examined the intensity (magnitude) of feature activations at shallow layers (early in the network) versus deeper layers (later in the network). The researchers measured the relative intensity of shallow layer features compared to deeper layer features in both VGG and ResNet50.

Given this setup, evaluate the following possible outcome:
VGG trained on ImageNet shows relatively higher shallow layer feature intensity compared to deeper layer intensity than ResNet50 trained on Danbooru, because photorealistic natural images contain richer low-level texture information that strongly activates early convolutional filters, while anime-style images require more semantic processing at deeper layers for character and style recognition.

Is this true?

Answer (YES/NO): YES